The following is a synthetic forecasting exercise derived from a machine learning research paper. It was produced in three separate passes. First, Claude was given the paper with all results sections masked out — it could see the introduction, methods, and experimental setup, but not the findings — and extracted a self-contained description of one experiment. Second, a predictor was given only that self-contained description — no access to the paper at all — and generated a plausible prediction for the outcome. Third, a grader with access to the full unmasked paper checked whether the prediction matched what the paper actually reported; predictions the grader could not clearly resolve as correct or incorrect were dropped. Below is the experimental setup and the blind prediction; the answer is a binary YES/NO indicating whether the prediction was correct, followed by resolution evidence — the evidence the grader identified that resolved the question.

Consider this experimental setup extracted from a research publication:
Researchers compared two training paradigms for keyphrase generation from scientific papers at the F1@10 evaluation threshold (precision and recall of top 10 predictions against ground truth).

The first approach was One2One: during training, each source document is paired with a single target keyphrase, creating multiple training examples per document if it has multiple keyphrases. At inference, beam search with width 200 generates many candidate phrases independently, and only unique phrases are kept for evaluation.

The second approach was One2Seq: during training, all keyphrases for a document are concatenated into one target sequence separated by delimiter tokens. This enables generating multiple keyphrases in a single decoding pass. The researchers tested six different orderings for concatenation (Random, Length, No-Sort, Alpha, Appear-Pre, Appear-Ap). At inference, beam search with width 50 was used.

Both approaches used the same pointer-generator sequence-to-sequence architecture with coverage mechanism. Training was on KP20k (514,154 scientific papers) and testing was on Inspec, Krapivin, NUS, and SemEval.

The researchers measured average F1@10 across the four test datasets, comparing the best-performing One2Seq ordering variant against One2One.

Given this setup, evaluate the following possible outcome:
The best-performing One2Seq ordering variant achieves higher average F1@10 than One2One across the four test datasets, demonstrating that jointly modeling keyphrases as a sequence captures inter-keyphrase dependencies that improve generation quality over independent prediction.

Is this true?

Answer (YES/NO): YES